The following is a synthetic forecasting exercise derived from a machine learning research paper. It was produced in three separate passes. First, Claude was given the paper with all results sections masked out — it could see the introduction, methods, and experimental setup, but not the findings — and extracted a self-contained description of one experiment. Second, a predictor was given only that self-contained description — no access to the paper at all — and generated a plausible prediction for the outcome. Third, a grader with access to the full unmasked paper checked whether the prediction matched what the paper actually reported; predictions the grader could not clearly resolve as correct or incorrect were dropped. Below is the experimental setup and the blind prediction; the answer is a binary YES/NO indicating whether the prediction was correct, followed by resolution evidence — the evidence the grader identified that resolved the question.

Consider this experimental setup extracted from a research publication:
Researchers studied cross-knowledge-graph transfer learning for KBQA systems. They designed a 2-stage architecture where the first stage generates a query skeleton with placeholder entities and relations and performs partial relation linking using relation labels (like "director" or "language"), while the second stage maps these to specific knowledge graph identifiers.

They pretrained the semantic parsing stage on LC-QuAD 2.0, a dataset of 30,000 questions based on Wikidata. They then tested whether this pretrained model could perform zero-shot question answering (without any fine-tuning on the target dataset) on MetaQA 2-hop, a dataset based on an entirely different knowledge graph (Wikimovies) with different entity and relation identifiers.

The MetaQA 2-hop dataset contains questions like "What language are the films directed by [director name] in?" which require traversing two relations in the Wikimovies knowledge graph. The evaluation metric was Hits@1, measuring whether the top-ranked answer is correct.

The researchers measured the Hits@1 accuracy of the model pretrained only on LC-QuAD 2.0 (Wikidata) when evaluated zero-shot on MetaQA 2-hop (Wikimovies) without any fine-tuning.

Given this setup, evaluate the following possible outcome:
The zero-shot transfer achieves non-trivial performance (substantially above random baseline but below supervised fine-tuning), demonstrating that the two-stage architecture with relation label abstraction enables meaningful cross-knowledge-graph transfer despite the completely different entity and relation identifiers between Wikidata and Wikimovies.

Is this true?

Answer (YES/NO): YES